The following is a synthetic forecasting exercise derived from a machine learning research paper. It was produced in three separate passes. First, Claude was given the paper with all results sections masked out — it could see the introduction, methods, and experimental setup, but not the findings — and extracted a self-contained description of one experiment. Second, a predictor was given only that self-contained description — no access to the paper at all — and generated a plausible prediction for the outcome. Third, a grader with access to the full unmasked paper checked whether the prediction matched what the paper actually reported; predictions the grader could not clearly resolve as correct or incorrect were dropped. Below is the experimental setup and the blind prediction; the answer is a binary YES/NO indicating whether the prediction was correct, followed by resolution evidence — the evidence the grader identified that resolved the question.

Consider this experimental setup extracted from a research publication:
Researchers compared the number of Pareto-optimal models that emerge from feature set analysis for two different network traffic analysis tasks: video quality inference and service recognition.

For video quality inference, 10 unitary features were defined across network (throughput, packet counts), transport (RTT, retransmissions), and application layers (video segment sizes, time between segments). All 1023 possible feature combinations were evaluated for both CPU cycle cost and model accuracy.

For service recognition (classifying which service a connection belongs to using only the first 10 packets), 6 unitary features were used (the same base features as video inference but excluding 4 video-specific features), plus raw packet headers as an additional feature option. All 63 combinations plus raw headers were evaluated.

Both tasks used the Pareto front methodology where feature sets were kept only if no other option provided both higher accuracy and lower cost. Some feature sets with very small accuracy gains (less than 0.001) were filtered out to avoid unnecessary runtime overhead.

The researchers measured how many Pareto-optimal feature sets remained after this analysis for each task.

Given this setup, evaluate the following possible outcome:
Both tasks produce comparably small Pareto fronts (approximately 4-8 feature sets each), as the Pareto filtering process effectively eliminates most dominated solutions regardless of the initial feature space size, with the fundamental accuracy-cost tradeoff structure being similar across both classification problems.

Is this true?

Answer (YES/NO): NO